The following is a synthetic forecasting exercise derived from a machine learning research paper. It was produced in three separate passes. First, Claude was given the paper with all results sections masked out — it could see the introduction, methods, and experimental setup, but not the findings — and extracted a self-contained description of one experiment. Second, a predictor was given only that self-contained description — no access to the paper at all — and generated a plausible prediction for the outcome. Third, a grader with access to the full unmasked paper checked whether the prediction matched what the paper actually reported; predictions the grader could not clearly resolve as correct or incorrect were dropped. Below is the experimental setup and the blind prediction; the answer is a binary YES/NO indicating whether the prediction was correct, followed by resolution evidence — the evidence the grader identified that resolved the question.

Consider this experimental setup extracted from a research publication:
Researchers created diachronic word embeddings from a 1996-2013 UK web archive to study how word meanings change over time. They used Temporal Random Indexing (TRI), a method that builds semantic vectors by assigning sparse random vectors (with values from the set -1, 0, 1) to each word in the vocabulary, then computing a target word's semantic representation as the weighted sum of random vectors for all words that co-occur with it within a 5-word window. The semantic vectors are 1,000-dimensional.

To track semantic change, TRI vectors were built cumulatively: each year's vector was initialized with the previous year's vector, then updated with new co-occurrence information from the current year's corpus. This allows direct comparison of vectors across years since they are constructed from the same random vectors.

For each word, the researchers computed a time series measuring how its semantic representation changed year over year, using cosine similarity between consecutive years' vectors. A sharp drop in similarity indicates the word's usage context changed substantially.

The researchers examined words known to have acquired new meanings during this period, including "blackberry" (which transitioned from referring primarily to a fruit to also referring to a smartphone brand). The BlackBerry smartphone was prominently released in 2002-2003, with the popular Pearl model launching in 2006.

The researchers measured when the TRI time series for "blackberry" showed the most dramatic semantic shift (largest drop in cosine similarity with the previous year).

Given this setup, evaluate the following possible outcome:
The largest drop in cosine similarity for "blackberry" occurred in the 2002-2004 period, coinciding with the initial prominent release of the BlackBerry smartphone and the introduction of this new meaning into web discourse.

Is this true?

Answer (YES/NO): YES